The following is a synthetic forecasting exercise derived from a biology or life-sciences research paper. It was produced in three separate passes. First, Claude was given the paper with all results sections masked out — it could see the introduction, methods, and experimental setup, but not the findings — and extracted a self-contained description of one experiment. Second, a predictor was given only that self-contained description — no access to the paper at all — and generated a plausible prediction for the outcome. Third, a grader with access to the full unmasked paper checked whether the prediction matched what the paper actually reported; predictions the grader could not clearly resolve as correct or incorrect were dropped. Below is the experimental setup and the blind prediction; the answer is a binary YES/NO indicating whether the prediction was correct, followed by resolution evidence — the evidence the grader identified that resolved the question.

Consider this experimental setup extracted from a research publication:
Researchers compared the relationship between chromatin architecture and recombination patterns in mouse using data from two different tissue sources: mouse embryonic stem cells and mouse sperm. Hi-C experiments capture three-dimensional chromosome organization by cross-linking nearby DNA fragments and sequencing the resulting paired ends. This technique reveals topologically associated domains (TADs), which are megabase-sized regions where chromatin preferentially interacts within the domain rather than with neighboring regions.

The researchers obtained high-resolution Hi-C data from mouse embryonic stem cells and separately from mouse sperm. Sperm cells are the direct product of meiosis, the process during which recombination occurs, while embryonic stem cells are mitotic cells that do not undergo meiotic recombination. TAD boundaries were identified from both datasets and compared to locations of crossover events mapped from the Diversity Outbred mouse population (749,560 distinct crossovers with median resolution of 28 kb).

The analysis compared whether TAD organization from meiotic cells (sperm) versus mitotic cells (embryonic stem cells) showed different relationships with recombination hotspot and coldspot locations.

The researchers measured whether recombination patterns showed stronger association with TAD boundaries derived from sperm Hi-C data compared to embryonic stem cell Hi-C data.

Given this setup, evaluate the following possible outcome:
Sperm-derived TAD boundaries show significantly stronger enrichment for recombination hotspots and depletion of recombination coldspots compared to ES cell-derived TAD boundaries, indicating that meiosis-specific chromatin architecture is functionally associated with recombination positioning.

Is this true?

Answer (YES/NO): NO